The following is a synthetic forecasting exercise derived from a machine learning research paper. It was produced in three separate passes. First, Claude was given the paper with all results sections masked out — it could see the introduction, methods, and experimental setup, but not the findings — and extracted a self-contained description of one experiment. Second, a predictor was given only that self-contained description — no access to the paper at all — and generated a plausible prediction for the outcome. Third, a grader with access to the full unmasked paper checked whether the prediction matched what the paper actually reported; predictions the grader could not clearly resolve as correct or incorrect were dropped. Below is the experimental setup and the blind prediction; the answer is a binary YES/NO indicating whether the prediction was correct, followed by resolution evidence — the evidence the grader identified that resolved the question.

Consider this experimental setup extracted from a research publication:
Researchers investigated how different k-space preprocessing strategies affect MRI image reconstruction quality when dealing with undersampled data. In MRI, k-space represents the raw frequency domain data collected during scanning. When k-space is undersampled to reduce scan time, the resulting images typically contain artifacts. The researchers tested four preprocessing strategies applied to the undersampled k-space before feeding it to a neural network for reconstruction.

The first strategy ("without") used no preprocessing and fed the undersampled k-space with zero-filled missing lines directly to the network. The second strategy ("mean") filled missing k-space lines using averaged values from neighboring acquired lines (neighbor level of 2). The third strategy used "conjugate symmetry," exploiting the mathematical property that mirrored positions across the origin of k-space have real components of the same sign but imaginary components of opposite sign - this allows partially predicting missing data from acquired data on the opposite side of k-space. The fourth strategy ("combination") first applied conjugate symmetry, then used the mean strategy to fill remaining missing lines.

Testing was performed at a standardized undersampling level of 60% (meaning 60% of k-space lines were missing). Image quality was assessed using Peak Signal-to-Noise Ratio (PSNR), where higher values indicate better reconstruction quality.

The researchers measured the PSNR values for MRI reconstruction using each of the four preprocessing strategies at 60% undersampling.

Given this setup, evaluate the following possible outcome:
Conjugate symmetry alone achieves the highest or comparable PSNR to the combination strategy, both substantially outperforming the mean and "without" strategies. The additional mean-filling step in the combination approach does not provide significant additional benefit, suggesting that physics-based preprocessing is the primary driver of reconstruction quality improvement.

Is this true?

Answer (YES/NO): NO